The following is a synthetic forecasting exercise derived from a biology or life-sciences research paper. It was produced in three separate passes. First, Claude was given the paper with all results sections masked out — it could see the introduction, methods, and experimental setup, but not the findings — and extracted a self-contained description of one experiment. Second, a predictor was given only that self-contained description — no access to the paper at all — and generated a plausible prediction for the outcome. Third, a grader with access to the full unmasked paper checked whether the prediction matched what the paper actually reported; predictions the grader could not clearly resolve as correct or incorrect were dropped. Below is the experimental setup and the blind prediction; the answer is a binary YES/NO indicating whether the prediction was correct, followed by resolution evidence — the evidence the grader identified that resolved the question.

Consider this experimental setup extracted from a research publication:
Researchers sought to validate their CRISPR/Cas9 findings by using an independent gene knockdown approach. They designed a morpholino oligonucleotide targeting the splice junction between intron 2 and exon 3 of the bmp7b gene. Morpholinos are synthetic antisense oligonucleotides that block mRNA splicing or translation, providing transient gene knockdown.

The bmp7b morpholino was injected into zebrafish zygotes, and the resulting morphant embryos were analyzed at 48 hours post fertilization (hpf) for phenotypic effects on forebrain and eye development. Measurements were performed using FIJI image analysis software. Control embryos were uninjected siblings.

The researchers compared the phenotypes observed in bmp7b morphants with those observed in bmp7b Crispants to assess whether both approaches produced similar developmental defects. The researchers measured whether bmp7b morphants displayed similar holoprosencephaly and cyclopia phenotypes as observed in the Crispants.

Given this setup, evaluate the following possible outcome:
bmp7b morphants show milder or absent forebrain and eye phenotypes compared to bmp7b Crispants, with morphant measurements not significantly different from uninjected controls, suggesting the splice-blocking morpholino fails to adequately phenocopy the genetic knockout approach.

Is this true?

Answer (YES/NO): NO